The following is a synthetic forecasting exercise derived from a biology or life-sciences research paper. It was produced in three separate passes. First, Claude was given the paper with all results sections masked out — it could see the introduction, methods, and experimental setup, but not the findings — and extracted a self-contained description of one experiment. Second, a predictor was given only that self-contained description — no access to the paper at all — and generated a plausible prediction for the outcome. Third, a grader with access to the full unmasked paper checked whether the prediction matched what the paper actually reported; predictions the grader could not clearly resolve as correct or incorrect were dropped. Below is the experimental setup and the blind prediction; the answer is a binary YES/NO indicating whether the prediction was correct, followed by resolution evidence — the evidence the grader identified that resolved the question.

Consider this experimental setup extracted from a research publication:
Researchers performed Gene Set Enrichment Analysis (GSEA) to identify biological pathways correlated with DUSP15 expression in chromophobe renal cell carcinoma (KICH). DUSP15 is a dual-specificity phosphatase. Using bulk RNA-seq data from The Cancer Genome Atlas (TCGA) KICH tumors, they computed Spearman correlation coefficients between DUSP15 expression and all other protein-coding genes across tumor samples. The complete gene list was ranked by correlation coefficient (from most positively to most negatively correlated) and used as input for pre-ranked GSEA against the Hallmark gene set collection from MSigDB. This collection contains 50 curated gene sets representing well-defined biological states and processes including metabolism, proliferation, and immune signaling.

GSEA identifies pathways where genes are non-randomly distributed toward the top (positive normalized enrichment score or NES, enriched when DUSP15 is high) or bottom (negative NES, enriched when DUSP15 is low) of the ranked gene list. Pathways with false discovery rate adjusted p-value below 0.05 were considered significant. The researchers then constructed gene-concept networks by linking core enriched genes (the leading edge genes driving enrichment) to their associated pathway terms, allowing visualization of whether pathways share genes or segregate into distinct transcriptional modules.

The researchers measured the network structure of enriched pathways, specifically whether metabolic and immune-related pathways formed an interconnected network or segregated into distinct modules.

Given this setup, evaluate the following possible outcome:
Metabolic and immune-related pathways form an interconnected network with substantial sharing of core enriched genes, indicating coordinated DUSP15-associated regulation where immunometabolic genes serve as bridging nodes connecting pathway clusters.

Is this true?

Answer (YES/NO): NO